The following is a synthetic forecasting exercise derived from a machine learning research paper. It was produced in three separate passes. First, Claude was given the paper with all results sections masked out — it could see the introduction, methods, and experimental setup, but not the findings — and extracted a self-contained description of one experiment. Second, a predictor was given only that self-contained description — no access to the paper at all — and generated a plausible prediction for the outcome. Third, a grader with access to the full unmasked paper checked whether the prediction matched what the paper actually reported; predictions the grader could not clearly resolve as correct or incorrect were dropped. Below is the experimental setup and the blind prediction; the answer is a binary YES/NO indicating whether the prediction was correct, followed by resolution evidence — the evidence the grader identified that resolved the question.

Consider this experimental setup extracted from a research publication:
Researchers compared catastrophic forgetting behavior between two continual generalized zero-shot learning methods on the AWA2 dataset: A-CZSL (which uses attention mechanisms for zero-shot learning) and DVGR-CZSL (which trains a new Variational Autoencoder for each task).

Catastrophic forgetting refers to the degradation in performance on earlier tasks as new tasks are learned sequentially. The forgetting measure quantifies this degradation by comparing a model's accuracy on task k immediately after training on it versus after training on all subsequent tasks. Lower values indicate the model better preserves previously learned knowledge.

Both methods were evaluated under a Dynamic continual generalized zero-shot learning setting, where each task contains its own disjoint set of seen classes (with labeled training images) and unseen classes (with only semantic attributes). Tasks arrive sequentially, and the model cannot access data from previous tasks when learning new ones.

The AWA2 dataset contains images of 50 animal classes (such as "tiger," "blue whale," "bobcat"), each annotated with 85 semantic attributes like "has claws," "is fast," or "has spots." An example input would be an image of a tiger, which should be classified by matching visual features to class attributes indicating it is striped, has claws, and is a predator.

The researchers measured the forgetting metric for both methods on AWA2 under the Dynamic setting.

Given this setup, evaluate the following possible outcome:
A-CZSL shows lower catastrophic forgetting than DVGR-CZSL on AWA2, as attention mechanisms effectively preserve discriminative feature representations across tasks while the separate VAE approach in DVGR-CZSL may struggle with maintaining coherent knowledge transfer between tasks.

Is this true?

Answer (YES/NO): YES